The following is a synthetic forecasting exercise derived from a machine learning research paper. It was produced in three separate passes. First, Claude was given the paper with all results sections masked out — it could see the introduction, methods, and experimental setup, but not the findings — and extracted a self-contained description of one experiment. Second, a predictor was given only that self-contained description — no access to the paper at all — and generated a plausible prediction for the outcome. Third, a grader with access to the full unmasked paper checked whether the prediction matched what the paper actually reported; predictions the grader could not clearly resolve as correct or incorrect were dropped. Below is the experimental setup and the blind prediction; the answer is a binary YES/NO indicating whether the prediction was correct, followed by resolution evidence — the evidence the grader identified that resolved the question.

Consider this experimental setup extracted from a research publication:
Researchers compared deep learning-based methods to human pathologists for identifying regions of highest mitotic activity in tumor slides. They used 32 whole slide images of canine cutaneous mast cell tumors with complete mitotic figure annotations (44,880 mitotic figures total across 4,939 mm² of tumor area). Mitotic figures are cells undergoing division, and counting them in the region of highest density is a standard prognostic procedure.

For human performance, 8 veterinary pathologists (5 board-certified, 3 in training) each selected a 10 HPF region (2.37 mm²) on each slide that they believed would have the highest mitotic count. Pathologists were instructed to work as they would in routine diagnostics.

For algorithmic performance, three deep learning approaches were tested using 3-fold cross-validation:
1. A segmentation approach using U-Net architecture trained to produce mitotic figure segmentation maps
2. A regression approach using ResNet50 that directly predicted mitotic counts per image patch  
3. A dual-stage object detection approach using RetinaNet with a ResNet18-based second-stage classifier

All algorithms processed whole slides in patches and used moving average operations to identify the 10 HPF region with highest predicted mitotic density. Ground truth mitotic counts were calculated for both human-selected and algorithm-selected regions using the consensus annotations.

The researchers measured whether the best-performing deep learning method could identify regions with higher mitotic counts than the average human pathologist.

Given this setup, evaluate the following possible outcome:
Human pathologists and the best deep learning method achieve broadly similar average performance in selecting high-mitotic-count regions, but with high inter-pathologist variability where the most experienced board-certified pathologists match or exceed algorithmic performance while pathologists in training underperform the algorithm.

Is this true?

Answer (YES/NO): NO